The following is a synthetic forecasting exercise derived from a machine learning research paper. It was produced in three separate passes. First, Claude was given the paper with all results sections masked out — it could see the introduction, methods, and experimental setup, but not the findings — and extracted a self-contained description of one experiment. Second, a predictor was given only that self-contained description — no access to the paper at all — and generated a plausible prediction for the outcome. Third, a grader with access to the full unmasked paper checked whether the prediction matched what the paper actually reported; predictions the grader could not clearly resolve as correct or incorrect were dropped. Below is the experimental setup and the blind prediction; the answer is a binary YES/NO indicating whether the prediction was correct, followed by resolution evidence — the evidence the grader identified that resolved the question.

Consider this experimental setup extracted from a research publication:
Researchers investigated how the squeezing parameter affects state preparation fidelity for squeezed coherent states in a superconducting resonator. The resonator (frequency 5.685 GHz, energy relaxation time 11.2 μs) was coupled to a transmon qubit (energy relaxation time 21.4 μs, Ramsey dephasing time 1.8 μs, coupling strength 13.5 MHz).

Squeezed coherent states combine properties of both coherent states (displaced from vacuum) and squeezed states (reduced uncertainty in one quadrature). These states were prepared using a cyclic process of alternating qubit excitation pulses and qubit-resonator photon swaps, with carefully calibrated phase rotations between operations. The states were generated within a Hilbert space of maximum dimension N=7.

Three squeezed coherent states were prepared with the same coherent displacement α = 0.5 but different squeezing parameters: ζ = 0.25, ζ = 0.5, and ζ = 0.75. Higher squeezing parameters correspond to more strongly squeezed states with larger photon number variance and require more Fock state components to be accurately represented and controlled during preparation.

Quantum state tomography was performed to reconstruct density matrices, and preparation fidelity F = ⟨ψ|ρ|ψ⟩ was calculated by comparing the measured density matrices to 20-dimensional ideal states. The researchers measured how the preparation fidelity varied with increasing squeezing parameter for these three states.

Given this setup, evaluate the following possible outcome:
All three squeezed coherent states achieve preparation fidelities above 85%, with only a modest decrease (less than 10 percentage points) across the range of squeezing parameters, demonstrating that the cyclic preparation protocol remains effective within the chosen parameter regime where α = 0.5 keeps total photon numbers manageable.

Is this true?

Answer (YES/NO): YES